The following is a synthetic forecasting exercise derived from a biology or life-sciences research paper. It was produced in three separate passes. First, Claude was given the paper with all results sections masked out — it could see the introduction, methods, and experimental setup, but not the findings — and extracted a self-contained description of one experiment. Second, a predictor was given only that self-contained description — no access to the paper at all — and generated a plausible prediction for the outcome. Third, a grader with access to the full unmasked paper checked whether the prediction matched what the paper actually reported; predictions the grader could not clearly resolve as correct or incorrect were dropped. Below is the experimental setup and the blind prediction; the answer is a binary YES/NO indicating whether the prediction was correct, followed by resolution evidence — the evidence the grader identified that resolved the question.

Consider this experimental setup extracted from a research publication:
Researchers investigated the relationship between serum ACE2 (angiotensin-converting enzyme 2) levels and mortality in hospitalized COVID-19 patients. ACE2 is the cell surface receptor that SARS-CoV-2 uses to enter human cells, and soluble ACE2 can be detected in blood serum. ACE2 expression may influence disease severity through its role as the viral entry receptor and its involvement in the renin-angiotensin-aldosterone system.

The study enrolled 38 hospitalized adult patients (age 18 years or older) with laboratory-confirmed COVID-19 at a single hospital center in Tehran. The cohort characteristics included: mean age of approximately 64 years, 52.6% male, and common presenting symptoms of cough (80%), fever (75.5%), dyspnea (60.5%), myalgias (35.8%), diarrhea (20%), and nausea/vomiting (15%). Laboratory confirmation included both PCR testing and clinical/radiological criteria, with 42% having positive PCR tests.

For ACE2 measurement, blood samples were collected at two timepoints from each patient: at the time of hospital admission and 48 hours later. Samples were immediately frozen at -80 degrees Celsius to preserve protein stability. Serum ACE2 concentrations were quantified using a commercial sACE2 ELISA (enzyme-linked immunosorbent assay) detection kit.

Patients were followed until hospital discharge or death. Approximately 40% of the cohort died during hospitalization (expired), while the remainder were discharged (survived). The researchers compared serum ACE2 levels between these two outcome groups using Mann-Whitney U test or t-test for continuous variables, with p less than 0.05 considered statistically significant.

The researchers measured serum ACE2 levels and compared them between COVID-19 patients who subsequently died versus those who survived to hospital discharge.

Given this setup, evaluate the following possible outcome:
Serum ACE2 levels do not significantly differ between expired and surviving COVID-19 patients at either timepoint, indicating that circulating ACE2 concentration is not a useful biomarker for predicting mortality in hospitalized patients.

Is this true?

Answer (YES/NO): YES